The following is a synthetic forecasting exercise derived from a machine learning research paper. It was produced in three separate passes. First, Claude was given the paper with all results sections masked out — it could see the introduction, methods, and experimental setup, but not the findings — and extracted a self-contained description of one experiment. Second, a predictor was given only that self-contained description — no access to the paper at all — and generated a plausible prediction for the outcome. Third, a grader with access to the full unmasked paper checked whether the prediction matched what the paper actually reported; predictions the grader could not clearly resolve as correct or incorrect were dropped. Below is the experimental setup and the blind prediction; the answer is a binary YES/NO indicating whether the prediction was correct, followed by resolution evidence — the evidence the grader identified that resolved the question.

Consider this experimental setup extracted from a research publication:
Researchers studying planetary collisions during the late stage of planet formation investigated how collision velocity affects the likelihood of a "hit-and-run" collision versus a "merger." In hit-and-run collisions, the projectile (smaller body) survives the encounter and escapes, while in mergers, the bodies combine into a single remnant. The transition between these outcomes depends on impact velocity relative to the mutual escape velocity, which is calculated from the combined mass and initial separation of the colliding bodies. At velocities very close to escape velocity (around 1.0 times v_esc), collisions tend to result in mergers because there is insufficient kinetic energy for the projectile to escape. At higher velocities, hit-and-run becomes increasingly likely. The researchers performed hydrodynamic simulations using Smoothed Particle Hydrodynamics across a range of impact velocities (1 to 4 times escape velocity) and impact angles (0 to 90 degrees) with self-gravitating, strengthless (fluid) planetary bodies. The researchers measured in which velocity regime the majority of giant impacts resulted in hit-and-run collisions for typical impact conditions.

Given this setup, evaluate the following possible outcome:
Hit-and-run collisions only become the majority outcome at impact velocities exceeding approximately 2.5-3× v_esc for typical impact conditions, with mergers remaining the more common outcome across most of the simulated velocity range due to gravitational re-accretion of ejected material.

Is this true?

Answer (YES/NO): NO